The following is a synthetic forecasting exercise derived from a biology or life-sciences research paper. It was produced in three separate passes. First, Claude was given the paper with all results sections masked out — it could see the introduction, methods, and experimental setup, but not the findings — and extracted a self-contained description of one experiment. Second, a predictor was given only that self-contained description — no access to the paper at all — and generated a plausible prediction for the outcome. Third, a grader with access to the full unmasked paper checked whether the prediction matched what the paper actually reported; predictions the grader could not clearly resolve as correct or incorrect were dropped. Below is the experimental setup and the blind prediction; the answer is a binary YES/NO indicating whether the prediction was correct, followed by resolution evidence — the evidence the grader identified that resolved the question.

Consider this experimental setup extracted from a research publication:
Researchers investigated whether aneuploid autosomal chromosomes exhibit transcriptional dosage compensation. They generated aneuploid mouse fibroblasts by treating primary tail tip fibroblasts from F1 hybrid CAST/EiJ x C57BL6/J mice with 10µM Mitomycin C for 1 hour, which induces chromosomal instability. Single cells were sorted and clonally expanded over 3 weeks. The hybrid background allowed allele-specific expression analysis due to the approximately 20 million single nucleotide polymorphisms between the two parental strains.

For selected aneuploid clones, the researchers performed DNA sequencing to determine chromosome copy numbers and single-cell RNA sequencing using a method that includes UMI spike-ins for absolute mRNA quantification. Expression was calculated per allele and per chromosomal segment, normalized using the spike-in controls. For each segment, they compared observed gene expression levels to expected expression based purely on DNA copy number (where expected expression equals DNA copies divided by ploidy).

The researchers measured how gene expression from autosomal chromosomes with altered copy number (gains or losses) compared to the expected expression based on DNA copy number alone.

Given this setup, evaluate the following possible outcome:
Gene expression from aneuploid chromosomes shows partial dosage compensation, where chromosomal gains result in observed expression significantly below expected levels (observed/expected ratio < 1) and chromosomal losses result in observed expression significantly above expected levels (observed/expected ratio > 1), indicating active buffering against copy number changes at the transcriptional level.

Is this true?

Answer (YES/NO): YES